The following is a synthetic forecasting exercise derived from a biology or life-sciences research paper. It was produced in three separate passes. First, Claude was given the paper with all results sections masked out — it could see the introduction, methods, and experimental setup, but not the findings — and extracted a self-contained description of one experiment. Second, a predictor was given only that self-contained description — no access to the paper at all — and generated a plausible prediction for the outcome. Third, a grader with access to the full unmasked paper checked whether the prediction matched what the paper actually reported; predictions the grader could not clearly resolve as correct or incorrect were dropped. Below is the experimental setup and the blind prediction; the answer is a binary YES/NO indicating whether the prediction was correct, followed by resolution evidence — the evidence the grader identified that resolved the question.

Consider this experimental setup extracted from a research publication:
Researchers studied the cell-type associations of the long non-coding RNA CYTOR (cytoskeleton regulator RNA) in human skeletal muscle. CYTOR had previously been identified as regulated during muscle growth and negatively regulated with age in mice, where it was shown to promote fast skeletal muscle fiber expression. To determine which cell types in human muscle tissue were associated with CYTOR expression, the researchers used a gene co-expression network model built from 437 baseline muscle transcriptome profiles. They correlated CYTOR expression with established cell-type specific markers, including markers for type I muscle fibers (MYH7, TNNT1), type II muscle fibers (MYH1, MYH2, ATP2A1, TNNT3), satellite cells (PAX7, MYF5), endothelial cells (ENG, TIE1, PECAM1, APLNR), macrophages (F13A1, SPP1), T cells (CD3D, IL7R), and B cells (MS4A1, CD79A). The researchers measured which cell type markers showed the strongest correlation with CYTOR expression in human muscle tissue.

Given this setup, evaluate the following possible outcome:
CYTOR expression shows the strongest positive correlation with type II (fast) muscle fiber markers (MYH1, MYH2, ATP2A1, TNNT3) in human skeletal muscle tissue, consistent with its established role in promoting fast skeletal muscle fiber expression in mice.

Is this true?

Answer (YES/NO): NO